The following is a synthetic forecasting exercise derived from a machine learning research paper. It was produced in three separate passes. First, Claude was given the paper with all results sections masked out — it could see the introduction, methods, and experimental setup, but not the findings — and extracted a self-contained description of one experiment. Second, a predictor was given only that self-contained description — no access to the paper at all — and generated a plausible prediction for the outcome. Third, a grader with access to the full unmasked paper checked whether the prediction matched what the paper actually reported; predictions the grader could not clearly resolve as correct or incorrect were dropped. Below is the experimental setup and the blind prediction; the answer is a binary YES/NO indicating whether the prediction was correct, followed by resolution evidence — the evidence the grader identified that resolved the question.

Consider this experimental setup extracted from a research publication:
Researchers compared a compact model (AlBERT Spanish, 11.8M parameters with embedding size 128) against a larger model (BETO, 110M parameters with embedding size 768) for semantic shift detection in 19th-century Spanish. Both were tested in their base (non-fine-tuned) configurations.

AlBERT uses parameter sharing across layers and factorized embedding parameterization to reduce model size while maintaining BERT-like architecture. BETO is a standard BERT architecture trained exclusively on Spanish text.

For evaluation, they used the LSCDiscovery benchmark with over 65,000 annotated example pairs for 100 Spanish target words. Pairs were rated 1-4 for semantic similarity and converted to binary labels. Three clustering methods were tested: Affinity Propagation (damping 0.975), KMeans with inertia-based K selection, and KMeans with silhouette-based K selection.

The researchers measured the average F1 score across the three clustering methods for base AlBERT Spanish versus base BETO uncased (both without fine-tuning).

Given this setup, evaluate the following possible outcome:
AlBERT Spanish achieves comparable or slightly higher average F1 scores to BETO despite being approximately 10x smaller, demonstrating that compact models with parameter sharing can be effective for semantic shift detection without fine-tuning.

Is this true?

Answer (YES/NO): YES